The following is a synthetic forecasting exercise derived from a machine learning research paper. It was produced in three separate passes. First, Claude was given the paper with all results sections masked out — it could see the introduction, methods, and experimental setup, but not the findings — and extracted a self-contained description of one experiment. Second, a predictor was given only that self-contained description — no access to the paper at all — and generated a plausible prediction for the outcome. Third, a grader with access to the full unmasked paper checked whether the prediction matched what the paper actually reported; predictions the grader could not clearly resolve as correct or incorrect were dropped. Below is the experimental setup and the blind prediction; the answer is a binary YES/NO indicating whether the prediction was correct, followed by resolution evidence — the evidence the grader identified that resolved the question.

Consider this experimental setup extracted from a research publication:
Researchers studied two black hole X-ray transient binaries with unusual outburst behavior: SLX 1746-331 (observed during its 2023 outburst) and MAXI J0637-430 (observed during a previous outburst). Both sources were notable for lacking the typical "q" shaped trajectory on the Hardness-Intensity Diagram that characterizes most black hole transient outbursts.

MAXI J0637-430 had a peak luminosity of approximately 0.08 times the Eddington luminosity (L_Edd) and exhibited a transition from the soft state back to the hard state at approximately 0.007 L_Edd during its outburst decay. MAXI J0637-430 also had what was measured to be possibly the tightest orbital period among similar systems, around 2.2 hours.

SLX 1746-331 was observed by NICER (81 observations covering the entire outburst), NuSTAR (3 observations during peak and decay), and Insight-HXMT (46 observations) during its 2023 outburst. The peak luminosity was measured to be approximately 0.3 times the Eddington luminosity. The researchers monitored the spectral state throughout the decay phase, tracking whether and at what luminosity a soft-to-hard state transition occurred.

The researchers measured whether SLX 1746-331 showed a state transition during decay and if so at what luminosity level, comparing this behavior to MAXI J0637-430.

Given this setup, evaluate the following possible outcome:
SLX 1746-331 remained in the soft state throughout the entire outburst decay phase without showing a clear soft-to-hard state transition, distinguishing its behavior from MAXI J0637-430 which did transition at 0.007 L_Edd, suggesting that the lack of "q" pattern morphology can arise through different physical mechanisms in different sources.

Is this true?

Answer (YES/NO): YES